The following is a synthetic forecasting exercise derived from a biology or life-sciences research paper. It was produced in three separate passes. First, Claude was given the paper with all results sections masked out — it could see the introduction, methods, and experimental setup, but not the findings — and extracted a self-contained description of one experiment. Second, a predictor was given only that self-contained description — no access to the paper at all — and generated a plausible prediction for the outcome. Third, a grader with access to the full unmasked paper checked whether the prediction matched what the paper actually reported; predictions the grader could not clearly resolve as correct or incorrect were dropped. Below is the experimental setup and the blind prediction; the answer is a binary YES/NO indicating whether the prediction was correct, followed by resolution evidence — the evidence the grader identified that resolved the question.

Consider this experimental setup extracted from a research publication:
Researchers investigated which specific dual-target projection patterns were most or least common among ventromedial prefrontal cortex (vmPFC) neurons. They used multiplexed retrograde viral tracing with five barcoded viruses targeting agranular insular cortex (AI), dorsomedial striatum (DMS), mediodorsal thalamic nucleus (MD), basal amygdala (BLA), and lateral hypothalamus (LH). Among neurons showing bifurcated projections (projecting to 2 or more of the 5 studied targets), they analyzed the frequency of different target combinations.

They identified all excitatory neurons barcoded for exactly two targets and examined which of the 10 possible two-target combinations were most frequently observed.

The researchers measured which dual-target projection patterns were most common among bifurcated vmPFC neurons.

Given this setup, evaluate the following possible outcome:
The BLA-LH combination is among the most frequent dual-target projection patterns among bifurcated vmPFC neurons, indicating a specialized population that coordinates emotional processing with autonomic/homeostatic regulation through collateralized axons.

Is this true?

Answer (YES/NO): NO